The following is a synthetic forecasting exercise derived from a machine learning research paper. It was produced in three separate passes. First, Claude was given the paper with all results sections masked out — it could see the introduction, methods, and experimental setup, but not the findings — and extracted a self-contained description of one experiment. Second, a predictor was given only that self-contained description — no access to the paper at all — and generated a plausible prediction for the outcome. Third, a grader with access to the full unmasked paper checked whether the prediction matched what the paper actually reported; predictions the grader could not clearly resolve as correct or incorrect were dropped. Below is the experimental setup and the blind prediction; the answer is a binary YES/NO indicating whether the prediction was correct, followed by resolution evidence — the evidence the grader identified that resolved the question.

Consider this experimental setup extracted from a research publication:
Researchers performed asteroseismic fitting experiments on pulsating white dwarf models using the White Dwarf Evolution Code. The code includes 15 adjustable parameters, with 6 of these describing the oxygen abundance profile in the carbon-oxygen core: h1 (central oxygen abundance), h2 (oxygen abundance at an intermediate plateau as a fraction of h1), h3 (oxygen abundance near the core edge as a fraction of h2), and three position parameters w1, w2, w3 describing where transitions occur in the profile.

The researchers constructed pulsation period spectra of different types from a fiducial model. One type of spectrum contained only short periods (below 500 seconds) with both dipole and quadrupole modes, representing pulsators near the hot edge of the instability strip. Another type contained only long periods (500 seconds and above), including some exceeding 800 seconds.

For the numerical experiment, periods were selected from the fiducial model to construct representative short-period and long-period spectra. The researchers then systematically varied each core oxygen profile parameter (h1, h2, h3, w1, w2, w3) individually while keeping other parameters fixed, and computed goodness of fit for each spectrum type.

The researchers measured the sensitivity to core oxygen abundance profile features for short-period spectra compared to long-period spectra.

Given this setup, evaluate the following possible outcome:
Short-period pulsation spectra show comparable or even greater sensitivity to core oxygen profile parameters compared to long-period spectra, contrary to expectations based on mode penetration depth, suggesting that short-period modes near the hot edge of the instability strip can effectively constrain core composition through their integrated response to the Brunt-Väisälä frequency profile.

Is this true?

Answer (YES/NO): NO